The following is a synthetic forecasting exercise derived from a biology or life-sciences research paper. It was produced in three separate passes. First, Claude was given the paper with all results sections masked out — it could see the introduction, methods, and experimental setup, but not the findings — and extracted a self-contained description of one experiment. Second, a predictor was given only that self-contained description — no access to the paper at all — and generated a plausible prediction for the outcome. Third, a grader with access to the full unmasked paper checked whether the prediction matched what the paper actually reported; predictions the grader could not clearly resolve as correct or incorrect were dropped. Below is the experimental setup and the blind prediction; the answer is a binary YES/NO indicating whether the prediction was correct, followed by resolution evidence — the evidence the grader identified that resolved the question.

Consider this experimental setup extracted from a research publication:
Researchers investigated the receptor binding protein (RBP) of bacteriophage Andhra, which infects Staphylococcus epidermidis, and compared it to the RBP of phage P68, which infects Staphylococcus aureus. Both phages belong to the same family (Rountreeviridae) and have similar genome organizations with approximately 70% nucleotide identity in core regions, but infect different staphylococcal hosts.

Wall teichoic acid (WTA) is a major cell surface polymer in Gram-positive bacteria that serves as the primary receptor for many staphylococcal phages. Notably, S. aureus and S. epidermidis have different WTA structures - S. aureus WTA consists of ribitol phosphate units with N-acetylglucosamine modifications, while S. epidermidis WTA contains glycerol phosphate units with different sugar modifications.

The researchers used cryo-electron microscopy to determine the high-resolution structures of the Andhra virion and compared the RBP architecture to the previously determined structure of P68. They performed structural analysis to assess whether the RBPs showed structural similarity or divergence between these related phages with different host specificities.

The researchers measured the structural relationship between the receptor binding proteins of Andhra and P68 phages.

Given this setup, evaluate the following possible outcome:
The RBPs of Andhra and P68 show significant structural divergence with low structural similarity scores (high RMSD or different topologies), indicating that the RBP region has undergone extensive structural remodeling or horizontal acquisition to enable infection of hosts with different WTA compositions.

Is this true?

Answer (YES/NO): YES